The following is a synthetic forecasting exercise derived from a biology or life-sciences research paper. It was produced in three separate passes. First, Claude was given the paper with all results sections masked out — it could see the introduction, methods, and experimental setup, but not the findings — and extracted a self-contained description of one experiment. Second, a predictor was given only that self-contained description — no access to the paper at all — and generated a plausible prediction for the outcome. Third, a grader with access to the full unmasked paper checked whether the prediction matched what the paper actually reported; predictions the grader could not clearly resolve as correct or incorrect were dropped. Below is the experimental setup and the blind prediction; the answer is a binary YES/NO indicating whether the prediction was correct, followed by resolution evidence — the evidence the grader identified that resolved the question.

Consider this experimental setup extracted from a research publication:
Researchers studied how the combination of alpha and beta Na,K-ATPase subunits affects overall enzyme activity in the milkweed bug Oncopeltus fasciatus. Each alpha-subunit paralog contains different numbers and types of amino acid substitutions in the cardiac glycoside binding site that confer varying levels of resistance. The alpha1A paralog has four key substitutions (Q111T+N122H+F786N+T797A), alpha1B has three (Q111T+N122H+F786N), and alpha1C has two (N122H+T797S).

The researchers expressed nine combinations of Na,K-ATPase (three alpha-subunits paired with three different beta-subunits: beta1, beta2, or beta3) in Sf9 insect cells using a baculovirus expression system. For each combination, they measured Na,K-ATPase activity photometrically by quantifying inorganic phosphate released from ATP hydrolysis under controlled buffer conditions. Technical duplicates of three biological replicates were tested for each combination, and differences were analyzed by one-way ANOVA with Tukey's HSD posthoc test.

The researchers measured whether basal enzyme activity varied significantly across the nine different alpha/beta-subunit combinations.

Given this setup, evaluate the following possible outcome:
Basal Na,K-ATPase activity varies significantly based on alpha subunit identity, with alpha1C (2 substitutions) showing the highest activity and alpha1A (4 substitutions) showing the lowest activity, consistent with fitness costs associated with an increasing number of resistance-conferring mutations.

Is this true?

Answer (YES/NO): YES